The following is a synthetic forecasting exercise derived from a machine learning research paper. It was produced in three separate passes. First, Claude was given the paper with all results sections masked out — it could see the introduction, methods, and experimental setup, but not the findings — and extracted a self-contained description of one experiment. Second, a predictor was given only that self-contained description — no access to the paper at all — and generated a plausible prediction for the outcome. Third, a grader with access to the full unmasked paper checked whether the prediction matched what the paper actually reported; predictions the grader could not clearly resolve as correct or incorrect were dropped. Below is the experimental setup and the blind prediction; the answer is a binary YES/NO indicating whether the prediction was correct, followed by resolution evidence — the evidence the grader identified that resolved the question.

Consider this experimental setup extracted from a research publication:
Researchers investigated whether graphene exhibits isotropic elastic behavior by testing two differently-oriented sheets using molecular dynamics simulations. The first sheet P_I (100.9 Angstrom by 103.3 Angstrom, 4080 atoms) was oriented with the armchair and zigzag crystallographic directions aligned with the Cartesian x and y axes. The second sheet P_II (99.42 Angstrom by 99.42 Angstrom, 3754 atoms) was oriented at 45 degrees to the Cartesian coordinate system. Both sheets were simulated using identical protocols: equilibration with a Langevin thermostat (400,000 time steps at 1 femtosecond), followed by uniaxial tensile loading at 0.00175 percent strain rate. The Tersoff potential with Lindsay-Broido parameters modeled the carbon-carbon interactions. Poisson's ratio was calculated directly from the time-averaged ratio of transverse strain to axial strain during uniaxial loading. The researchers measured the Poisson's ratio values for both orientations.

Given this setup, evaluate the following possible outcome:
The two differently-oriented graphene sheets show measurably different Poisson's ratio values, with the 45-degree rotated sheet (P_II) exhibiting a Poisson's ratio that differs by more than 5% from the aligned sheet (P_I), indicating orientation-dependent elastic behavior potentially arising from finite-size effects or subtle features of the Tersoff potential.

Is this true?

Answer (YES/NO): NO